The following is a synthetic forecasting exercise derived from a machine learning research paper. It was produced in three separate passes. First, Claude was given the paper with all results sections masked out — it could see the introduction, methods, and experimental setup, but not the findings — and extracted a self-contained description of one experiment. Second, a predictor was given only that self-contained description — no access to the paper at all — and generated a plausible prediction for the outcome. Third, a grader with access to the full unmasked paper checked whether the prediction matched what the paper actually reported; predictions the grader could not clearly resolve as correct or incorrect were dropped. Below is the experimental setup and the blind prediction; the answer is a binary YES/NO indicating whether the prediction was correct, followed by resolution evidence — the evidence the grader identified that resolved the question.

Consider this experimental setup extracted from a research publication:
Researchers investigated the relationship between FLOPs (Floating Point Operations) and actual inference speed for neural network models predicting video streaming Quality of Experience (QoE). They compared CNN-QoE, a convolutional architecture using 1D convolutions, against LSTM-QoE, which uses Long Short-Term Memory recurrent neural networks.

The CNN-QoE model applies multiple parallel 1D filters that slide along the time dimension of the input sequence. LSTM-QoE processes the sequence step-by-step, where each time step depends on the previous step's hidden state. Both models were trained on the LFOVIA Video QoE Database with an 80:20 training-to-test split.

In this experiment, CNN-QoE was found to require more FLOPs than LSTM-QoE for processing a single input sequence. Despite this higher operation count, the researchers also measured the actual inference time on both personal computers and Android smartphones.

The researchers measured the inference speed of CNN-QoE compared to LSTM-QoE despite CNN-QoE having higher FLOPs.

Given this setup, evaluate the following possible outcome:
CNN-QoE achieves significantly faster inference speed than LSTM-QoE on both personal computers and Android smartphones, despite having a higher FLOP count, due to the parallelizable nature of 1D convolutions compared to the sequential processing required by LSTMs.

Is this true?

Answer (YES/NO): YES